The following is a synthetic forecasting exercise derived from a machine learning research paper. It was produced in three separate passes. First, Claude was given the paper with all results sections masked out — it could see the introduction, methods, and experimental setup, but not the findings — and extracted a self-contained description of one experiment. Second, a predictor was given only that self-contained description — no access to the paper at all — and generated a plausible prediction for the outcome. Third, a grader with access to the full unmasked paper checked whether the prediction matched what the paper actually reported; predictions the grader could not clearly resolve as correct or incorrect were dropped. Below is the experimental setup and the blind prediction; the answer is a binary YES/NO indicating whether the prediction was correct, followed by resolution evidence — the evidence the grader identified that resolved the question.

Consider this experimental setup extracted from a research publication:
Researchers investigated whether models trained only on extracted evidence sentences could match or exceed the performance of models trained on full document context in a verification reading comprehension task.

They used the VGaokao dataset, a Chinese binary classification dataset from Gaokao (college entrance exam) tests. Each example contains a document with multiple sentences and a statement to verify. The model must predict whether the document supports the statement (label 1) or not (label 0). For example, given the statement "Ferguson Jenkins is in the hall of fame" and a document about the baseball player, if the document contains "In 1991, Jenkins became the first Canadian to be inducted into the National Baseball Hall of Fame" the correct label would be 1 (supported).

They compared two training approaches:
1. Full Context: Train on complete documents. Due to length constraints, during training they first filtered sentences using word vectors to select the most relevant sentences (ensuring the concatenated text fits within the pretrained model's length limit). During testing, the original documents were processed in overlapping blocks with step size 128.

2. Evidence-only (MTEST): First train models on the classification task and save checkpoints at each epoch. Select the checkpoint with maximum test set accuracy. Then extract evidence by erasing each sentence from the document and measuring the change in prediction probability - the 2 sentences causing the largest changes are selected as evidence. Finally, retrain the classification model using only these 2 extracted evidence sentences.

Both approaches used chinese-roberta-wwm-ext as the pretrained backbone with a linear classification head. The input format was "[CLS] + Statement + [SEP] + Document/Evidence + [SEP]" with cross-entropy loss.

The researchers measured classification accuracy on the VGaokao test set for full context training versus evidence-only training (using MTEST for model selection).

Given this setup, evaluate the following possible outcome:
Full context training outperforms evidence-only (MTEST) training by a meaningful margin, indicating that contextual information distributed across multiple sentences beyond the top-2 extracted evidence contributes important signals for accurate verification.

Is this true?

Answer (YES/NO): NO